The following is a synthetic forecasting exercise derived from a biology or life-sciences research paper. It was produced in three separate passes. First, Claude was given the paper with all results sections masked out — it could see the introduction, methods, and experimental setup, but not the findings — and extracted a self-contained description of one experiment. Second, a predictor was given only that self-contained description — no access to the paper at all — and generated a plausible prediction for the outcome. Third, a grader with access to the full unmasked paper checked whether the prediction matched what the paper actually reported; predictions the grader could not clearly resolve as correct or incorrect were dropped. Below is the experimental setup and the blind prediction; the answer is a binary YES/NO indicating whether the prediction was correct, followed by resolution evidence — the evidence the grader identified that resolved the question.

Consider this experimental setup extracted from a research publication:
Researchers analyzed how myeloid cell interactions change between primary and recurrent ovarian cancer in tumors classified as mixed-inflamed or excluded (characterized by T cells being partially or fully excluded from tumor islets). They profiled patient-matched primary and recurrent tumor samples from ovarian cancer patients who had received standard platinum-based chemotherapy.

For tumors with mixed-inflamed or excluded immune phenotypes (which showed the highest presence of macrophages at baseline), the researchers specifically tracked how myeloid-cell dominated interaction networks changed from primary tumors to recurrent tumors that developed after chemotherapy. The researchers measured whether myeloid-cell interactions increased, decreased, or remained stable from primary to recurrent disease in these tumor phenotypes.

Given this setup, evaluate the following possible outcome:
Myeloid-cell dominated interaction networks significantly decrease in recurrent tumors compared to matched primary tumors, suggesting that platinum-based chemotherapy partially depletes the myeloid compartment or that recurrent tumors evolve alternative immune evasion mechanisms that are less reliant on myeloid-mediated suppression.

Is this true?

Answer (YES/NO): NO